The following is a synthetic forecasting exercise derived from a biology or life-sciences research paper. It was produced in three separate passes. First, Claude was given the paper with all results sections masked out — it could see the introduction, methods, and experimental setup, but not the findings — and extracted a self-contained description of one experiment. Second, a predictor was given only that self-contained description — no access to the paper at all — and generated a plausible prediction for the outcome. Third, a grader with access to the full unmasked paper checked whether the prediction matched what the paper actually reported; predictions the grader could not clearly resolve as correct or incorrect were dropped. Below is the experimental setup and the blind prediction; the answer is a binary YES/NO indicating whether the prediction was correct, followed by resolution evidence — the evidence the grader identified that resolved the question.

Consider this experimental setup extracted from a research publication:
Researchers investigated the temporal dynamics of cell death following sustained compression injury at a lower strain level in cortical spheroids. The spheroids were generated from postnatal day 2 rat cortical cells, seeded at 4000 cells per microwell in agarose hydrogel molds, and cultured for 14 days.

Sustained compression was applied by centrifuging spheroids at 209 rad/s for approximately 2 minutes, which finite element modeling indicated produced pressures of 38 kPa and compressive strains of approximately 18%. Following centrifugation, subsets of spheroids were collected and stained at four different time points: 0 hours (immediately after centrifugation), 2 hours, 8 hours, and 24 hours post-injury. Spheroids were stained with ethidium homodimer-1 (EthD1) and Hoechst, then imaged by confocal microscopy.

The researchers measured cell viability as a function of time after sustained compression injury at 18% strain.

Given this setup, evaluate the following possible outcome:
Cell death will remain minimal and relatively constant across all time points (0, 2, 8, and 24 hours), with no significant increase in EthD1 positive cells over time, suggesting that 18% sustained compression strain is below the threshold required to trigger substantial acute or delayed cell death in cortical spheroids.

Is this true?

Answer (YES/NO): NO